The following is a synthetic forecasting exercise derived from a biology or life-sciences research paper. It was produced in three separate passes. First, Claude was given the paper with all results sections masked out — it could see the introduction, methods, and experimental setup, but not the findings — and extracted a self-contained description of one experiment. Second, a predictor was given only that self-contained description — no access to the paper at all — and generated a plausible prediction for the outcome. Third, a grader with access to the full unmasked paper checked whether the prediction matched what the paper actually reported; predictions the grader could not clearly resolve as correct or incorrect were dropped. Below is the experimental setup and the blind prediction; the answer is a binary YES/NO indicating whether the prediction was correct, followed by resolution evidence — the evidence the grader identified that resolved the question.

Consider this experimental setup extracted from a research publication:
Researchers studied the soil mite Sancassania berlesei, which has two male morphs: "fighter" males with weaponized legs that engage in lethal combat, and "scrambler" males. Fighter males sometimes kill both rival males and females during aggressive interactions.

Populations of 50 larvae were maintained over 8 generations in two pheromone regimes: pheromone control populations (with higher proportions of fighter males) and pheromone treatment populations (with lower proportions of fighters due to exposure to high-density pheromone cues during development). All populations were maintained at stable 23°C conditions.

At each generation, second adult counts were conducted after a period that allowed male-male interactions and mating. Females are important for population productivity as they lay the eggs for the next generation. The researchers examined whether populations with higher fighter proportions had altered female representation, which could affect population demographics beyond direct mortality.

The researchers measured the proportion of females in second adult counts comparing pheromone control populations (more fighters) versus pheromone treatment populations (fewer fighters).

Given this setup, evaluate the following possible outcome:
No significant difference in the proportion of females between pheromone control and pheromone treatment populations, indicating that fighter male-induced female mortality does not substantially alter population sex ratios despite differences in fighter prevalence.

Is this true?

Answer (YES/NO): NO